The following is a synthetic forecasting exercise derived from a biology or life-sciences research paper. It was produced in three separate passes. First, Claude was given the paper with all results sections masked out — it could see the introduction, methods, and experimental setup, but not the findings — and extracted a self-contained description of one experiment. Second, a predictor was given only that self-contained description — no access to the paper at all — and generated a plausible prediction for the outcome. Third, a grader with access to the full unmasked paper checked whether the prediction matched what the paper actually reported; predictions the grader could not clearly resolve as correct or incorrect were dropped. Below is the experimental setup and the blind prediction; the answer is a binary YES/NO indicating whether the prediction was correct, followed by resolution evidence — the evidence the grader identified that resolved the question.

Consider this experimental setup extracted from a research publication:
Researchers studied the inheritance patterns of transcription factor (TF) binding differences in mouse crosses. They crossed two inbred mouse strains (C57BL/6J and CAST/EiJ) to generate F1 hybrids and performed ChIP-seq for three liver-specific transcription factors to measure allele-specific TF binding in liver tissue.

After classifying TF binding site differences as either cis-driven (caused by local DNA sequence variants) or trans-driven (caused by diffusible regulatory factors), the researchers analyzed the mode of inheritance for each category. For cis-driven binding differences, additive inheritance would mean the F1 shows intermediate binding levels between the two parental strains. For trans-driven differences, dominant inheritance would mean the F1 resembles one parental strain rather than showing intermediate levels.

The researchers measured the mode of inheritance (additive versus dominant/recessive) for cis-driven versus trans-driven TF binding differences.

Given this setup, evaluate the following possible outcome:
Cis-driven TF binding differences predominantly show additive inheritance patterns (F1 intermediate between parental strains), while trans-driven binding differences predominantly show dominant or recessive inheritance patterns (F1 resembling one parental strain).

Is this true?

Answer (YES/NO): YES